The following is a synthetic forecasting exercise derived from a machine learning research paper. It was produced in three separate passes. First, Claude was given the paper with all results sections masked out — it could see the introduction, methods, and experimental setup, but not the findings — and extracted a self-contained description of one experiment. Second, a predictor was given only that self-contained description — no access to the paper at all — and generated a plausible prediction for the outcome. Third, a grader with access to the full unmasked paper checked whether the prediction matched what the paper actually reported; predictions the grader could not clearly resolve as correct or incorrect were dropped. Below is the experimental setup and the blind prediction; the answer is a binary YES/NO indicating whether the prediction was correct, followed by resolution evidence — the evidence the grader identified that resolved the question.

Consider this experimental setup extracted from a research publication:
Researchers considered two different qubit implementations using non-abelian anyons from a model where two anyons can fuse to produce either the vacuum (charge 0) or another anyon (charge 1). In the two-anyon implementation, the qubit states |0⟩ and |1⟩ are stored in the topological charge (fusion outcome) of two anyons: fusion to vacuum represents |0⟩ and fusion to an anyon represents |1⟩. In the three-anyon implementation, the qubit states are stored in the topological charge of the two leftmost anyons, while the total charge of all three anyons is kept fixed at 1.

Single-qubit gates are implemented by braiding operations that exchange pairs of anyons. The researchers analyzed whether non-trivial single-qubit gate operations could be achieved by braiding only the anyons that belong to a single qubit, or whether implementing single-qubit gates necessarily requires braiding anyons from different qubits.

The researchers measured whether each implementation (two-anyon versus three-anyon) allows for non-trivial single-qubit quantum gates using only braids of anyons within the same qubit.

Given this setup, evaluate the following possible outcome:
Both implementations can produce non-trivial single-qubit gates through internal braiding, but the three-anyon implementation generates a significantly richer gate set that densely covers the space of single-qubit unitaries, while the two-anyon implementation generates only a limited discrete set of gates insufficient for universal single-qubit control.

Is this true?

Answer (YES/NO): NO